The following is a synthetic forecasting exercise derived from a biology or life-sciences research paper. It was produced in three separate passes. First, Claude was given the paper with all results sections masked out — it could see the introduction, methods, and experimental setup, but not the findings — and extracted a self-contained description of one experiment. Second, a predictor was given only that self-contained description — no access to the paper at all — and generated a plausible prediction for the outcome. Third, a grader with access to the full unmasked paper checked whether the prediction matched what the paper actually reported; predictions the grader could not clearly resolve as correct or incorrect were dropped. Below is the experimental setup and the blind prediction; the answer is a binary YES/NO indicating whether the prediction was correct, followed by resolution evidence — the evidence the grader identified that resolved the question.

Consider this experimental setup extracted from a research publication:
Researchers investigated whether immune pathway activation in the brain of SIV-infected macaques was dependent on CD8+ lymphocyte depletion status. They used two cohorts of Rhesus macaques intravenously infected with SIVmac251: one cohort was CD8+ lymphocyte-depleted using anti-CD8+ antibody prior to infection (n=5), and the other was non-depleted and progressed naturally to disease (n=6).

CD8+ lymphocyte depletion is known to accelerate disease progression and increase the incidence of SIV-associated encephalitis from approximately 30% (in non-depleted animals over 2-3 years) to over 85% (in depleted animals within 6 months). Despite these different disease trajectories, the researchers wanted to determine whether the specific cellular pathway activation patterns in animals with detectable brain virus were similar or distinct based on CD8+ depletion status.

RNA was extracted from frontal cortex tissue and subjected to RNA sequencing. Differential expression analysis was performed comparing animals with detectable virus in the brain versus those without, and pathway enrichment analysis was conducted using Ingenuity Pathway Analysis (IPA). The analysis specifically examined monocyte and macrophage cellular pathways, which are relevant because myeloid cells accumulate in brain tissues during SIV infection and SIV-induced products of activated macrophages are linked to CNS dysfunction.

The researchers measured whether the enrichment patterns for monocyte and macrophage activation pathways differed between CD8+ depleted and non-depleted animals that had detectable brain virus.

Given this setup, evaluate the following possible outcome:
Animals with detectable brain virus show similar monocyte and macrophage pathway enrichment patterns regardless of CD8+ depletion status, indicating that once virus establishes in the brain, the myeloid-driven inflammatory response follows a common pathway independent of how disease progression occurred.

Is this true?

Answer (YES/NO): YES